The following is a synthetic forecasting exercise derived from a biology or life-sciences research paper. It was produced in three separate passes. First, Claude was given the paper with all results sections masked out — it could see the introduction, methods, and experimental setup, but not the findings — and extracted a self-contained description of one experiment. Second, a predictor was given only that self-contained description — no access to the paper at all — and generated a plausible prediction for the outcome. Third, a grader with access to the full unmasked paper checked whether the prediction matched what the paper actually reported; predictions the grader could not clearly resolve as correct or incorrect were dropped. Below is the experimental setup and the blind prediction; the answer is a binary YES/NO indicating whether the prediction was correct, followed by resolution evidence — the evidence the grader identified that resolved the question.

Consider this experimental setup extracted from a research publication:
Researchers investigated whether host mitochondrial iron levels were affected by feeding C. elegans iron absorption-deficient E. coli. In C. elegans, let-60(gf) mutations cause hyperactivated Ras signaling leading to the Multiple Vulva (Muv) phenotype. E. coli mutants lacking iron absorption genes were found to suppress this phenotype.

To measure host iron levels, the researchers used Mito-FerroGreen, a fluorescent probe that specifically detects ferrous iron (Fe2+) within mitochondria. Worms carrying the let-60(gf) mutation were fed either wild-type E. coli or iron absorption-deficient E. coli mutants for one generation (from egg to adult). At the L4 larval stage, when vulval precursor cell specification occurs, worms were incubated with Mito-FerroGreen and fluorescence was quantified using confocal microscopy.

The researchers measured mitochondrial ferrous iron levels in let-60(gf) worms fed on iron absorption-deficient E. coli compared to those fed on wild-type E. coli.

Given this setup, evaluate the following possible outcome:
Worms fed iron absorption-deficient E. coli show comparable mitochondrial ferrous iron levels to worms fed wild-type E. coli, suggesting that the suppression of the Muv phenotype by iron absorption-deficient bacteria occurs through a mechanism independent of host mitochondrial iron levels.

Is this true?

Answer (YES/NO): NO